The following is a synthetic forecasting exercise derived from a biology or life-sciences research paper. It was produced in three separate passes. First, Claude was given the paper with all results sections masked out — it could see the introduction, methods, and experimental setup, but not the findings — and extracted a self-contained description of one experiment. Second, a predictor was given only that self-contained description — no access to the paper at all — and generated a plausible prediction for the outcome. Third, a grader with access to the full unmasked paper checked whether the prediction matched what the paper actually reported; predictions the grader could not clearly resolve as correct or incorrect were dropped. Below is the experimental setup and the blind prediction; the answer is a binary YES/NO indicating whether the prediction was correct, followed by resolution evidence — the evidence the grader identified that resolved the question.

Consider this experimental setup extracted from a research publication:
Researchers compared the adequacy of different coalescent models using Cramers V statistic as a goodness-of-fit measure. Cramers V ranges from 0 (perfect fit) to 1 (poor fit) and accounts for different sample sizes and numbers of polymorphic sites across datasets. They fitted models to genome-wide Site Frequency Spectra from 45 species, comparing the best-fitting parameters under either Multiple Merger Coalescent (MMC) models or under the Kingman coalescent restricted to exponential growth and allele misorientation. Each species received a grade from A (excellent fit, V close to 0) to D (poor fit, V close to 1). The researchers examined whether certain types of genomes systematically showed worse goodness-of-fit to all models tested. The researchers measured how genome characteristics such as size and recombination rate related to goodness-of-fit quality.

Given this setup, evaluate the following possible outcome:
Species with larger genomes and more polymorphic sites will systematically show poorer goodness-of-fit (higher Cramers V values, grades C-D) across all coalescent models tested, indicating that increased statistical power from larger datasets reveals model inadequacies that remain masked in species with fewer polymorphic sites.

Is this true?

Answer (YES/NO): NO